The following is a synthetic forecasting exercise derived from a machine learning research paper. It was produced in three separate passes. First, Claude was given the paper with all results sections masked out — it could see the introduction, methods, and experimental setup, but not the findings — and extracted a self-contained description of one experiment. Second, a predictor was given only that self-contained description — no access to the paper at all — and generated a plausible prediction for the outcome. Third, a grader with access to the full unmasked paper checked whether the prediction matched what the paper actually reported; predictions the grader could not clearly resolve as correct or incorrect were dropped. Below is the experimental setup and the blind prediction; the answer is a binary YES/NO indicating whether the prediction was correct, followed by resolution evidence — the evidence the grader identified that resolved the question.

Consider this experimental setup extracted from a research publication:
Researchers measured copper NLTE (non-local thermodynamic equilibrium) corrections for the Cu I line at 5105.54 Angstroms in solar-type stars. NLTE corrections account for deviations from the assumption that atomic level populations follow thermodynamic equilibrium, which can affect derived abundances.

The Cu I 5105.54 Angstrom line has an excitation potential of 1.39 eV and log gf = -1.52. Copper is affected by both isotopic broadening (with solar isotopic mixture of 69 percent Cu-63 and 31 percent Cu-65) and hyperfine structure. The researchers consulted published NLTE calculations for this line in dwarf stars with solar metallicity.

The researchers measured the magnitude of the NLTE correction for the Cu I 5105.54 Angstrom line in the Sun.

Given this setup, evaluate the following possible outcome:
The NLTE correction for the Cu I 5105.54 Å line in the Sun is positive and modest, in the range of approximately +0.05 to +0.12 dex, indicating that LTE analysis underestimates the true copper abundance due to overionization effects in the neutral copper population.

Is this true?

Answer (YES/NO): NO